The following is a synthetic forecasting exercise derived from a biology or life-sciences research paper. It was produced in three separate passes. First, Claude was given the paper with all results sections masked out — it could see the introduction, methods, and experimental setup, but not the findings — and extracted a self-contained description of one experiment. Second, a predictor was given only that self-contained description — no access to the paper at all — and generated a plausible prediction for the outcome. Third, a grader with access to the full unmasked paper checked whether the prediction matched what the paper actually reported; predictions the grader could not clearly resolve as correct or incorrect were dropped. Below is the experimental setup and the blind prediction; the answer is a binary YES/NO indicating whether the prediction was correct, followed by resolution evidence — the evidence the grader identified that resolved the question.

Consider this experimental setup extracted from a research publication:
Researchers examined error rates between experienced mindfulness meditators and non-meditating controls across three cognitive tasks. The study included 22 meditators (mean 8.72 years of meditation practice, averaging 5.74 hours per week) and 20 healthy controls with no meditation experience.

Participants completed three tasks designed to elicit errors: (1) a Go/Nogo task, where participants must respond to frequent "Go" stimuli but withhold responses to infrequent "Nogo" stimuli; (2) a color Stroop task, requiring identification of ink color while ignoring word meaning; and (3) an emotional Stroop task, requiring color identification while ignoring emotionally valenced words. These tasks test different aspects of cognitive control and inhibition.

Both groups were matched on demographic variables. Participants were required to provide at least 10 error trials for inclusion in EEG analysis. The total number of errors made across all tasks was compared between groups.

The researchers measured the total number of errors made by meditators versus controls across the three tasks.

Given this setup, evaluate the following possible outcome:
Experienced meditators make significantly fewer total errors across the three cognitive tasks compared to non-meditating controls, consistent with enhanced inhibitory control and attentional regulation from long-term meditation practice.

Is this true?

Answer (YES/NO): NO